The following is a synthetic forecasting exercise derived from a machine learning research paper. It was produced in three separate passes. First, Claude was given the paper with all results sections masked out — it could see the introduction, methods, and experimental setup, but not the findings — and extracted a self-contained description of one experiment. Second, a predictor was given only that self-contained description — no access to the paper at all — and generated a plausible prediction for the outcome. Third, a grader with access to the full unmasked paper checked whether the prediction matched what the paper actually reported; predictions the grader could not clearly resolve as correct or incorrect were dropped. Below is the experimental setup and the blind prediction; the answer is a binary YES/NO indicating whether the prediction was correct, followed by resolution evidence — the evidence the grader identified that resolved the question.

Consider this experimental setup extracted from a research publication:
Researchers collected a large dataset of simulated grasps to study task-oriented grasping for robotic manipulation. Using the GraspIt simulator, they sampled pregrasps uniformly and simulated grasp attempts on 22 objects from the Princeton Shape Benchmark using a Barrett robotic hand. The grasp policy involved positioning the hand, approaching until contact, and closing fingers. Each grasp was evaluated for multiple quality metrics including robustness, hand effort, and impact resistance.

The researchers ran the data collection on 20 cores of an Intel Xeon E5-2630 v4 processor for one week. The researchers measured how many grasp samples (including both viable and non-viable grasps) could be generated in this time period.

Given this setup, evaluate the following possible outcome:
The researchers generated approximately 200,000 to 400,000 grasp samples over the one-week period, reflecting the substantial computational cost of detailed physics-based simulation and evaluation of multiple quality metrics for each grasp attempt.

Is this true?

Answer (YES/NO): NO